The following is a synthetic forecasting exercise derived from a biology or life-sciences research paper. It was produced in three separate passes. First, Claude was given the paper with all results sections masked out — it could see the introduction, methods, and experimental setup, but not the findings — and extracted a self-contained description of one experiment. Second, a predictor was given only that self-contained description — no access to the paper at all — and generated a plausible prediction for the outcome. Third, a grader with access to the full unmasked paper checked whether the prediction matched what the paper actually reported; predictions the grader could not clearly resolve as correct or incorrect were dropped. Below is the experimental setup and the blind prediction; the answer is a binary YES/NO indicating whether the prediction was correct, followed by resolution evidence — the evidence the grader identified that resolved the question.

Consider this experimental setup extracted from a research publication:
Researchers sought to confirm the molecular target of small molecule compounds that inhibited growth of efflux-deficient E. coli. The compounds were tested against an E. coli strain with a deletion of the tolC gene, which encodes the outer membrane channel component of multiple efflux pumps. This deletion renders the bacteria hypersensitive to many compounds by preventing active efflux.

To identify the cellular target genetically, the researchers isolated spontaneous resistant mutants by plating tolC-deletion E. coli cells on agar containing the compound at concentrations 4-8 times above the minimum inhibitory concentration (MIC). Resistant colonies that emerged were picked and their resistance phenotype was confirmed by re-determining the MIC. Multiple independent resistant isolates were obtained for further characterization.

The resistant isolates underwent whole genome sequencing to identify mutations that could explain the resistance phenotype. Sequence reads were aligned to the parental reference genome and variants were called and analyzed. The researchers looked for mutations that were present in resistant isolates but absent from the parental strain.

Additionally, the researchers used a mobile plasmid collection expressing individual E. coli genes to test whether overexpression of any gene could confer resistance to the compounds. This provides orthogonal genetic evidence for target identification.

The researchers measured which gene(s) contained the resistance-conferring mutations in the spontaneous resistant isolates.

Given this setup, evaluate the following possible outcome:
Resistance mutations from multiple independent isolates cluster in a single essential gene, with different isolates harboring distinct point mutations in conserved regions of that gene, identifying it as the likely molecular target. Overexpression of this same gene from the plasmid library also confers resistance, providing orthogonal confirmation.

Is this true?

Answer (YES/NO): NO